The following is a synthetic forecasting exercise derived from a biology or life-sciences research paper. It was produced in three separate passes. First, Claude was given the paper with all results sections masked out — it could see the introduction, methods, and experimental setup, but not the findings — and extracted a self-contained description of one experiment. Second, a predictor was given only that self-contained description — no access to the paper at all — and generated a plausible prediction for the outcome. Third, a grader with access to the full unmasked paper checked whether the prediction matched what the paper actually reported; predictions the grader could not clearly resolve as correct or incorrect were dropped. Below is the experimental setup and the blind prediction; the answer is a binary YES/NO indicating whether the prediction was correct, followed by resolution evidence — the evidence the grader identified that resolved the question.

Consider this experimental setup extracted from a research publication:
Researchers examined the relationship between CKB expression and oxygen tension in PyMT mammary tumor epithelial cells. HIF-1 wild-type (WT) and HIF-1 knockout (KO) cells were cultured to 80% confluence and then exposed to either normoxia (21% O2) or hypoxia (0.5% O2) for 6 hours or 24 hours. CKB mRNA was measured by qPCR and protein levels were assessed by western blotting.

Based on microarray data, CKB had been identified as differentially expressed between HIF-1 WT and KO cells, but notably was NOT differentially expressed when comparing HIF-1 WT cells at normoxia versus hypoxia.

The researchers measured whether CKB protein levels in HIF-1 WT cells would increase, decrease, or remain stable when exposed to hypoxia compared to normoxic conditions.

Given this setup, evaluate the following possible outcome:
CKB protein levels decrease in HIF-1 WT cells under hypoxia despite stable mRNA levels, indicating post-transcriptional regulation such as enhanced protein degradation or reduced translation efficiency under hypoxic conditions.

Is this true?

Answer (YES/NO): NO